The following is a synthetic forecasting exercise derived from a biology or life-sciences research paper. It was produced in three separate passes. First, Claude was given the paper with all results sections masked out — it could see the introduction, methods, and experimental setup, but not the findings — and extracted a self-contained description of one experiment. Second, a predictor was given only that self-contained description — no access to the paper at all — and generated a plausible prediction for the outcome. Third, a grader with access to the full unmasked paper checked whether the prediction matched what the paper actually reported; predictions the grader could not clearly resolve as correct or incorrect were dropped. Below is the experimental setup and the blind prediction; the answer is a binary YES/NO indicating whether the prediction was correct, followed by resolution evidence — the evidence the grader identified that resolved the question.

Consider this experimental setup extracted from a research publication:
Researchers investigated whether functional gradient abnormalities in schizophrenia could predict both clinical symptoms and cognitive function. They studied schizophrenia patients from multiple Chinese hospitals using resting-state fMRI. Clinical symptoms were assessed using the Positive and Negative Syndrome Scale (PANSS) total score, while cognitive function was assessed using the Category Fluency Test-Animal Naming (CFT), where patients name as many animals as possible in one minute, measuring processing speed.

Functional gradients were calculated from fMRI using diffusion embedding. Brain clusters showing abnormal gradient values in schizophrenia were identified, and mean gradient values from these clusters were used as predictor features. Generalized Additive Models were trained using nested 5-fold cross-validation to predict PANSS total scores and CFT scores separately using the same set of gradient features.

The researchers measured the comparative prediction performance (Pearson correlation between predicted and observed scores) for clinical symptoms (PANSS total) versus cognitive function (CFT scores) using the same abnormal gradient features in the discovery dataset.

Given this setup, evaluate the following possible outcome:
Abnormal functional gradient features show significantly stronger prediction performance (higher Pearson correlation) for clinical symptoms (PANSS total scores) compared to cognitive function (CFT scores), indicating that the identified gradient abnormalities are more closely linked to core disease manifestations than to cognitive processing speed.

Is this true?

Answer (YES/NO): NO